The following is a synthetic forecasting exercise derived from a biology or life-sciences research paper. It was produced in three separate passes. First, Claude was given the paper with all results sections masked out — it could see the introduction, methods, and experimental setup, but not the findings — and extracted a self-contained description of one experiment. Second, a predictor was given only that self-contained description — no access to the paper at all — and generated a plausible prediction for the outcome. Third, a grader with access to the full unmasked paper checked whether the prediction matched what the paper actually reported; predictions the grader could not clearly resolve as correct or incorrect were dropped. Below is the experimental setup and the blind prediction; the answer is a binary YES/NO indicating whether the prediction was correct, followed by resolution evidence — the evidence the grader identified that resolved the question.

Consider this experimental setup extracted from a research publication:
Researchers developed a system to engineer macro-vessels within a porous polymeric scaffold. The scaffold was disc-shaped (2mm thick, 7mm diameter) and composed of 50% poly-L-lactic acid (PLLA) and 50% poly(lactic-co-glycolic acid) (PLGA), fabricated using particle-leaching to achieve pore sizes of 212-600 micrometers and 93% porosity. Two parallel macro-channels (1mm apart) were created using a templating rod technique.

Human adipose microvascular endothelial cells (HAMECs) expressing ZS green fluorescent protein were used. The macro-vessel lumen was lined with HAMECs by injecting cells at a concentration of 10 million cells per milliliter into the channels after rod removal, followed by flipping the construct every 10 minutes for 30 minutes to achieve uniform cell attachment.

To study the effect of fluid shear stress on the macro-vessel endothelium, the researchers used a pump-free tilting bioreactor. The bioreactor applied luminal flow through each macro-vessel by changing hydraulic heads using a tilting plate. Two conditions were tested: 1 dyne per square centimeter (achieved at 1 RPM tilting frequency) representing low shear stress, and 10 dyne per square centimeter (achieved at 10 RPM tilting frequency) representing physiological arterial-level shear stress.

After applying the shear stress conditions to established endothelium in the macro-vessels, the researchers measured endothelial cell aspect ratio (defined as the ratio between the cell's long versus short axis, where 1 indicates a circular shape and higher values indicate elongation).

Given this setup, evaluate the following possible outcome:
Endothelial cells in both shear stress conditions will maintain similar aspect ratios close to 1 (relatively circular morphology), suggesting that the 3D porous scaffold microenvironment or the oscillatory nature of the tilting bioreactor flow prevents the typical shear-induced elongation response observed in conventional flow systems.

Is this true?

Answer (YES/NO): NO